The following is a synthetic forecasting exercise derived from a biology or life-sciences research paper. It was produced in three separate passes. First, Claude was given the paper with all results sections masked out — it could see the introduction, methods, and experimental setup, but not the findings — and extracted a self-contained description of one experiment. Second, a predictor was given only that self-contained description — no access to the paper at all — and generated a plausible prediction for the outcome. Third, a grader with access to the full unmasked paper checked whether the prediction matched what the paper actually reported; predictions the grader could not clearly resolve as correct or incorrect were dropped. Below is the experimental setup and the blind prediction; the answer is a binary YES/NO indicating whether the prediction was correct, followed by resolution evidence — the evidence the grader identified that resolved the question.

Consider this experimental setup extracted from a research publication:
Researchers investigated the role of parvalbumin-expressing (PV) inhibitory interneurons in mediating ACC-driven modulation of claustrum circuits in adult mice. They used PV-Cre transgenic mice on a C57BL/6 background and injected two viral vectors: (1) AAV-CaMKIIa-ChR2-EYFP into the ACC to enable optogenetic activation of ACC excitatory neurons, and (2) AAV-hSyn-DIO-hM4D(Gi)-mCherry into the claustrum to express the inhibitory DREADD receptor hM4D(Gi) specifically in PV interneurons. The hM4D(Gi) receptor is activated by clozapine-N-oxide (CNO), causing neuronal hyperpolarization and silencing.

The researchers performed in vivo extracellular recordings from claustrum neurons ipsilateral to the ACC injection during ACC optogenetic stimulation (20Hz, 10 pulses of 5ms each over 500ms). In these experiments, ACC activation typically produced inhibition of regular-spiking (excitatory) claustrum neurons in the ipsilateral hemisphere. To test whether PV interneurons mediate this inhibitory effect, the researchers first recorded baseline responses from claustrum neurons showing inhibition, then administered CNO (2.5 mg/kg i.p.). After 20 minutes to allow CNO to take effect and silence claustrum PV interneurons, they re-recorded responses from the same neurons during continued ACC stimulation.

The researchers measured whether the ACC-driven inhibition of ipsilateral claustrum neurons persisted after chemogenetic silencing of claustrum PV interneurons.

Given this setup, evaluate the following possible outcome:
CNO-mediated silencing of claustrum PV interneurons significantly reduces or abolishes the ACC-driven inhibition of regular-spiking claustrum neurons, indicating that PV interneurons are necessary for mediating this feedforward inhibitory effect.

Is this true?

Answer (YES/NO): YES